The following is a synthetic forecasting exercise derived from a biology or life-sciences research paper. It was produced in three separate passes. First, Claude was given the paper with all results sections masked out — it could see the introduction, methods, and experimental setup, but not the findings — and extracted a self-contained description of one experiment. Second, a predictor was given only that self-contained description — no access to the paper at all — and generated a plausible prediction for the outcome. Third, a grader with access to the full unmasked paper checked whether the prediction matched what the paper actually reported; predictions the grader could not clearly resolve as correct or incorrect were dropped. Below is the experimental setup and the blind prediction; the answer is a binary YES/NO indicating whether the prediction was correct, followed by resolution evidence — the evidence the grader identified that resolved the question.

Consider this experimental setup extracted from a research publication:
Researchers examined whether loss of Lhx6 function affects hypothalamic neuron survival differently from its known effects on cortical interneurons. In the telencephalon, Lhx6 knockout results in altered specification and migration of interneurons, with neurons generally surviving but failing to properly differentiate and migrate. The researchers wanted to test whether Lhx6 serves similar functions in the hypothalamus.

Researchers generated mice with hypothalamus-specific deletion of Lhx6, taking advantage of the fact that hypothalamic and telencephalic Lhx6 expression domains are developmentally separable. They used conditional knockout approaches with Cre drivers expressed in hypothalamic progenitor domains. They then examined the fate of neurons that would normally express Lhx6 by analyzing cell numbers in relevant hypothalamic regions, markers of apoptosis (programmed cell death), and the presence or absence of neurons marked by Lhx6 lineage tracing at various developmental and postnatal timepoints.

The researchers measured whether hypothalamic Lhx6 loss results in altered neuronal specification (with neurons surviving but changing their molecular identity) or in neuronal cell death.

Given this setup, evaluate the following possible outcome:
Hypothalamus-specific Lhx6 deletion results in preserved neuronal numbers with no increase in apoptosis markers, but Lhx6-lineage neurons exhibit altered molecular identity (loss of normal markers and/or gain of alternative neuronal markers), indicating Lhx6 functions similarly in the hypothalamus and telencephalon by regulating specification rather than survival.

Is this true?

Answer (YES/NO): NO